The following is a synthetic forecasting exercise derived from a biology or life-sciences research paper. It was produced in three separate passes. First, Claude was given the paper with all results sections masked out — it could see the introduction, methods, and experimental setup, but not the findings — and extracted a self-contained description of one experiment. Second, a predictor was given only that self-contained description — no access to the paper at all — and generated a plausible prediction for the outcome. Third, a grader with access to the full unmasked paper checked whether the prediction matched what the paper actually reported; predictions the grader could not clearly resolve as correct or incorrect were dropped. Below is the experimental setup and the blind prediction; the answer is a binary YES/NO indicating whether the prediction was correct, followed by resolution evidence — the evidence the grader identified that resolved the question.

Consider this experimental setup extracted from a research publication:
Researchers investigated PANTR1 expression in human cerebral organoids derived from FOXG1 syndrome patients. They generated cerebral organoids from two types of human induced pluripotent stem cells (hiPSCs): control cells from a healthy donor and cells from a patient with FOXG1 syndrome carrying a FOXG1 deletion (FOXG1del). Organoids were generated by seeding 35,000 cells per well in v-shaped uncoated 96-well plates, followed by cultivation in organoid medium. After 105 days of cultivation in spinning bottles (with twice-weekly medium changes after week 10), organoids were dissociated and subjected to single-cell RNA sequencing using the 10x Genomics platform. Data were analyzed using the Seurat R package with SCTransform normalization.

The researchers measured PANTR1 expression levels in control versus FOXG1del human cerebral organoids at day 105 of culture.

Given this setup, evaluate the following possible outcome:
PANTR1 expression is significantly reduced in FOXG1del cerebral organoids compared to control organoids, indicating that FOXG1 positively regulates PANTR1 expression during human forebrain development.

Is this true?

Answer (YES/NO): YES